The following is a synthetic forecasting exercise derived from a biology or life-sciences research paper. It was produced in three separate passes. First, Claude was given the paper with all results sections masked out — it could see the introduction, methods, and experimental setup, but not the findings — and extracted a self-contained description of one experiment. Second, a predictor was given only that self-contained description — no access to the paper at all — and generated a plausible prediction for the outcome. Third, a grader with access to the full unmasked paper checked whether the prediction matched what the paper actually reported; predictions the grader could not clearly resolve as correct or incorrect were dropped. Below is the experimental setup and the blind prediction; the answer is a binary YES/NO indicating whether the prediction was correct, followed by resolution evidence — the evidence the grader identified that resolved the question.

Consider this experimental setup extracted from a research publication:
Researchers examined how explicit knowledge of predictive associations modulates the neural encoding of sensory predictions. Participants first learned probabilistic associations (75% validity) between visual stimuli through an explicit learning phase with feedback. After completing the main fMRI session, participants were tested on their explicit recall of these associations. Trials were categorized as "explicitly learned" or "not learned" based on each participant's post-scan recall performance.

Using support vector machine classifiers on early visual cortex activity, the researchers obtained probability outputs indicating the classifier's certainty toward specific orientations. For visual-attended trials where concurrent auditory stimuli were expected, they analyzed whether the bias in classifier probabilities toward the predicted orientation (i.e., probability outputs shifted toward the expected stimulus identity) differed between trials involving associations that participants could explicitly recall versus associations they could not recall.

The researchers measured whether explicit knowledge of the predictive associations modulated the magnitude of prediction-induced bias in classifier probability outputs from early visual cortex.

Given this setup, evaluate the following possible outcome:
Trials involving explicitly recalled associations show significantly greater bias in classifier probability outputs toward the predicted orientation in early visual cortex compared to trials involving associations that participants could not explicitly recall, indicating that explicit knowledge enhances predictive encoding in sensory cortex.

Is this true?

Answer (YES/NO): YES